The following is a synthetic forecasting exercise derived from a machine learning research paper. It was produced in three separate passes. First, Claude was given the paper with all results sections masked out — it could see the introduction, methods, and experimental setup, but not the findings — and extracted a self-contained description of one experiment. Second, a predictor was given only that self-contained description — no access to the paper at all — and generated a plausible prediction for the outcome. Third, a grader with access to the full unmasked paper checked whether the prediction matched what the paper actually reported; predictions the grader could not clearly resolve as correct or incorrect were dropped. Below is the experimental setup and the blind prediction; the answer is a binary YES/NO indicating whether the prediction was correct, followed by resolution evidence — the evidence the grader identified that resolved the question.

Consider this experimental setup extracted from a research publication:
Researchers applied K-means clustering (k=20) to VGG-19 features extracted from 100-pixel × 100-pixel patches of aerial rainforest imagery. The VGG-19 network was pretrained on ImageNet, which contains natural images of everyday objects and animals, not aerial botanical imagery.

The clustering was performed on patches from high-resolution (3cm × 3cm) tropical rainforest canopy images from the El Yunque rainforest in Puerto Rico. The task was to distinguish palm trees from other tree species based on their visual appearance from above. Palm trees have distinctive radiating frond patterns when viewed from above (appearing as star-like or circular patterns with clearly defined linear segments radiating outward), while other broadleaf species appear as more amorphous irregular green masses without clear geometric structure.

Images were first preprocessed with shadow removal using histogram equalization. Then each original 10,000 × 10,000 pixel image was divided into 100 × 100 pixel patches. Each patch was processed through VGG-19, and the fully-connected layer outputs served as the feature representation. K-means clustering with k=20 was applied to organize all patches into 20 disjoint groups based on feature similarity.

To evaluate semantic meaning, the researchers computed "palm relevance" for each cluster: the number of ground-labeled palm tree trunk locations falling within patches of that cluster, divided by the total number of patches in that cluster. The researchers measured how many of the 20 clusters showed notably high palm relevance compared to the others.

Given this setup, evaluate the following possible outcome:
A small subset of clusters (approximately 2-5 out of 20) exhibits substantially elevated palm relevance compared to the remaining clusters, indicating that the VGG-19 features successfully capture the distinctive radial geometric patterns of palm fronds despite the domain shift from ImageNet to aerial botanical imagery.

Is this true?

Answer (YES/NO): YES